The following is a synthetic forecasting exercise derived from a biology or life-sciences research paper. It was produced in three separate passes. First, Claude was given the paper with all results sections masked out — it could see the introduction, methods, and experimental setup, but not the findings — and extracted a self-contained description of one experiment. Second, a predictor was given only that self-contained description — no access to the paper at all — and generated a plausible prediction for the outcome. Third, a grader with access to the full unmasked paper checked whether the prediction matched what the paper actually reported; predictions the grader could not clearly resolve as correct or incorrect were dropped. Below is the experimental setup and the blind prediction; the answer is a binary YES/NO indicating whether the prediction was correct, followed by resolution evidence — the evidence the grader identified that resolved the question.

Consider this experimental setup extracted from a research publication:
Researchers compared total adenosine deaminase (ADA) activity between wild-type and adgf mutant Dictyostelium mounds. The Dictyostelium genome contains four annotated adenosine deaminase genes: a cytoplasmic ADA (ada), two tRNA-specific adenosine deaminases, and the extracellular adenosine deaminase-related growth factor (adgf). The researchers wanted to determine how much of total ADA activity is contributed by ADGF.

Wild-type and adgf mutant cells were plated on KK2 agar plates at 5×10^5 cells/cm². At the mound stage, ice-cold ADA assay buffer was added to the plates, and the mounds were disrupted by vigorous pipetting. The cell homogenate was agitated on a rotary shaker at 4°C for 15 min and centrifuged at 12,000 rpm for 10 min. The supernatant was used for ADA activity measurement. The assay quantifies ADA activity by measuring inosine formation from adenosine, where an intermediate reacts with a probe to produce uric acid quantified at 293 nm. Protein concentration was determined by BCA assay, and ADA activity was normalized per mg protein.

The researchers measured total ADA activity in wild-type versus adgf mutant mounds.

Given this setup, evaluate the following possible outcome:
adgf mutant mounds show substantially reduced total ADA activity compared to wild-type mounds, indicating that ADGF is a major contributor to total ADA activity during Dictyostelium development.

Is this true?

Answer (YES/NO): YES